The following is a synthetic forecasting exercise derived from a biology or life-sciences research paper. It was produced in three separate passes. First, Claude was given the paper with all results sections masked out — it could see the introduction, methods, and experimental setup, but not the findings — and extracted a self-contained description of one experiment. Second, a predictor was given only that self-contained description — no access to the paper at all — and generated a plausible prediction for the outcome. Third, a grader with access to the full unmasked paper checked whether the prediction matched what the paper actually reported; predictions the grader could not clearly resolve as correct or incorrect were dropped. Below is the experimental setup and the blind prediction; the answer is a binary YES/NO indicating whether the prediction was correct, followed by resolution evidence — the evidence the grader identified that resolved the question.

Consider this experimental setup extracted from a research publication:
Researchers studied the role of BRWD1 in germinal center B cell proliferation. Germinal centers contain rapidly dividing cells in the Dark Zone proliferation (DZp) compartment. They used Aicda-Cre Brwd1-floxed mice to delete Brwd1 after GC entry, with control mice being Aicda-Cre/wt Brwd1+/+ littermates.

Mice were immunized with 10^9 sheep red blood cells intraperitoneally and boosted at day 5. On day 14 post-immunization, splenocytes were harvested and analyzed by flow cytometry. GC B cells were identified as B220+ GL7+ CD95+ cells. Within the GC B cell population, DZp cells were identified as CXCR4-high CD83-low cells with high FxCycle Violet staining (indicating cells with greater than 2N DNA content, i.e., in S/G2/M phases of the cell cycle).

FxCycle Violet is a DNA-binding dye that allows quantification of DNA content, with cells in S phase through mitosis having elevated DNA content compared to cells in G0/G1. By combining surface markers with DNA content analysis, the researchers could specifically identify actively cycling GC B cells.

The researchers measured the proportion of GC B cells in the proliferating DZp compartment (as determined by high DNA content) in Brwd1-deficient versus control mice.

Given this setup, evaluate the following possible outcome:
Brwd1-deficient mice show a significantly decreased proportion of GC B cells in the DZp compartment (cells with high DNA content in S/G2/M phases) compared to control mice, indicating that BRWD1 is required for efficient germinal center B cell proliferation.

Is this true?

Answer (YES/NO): NO